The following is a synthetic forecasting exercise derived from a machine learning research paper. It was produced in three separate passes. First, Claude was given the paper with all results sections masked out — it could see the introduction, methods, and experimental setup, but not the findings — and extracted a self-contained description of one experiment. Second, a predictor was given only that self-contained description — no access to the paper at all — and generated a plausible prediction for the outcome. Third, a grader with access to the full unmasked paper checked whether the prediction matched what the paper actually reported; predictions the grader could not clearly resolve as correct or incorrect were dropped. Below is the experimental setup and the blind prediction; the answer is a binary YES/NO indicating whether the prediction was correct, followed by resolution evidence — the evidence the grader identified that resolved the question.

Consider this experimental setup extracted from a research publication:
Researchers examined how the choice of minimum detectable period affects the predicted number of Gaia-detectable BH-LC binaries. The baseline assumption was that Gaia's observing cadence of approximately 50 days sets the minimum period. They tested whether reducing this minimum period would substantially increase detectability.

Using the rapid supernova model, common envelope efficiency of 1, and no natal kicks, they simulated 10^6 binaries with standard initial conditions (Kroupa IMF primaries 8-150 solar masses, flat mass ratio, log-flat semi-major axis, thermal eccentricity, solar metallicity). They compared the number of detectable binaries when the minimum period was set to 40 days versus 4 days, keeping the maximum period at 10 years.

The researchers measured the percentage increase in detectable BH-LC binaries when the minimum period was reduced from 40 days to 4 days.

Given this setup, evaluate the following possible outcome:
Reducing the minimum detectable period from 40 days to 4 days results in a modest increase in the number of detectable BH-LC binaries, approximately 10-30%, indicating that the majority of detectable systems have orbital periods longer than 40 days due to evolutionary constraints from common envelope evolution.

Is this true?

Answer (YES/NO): NO